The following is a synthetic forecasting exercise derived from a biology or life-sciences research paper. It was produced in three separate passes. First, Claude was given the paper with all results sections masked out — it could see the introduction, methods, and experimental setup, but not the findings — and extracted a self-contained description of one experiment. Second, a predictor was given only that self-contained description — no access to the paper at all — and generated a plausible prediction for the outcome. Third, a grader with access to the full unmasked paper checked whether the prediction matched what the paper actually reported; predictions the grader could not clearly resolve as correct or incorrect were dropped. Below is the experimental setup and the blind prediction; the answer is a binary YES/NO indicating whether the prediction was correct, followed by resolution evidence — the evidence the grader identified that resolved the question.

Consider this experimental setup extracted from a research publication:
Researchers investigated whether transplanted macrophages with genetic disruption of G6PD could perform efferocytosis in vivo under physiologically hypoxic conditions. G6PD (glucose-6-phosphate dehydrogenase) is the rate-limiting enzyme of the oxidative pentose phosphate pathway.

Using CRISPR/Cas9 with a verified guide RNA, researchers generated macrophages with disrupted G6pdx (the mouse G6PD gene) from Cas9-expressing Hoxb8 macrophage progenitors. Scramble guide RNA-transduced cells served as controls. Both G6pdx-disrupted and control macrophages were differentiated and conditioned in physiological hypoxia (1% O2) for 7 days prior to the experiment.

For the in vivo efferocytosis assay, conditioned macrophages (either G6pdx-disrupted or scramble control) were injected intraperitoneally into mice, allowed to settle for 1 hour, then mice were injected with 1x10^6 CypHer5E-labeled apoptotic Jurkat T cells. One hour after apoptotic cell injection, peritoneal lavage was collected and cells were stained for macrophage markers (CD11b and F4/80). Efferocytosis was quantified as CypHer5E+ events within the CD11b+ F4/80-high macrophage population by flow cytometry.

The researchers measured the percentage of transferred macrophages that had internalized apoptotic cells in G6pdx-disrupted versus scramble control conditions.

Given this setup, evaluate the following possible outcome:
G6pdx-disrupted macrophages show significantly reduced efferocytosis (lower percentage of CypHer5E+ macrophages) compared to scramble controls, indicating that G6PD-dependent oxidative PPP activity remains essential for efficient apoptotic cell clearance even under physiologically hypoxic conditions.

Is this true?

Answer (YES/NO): YES